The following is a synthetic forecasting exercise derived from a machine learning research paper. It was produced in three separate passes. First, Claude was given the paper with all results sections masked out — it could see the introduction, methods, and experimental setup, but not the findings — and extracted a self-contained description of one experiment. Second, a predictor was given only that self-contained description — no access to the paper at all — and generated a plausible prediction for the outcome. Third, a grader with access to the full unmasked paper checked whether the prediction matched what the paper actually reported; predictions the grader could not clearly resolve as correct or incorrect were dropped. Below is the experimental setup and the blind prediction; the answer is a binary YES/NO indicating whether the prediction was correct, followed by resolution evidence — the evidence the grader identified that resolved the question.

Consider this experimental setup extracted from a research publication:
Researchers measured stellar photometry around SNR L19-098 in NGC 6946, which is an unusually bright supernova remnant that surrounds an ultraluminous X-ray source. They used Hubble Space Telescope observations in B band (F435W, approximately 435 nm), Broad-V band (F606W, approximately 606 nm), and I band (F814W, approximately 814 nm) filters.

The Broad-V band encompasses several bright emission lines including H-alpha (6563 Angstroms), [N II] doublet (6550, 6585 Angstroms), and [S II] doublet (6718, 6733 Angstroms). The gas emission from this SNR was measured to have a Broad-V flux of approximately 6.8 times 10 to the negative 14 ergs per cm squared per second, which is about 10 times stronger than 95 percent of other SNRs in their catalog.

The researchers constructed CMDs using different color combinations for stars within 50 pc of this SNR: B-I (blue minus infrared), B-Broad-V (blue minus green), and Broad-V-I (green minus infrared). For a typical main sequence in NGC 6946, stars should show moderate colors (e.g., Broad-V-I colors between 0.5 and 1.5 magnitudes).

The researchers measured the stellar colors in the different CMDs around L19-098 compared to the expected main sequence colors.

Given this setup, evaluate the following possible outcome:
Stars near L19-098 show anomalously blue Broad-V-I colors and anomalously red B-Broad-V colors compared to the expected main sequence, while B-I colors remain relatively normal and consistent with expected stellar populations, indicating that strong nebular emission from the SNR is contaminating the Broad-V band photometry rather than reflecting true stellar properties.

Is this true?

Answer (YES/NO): YES